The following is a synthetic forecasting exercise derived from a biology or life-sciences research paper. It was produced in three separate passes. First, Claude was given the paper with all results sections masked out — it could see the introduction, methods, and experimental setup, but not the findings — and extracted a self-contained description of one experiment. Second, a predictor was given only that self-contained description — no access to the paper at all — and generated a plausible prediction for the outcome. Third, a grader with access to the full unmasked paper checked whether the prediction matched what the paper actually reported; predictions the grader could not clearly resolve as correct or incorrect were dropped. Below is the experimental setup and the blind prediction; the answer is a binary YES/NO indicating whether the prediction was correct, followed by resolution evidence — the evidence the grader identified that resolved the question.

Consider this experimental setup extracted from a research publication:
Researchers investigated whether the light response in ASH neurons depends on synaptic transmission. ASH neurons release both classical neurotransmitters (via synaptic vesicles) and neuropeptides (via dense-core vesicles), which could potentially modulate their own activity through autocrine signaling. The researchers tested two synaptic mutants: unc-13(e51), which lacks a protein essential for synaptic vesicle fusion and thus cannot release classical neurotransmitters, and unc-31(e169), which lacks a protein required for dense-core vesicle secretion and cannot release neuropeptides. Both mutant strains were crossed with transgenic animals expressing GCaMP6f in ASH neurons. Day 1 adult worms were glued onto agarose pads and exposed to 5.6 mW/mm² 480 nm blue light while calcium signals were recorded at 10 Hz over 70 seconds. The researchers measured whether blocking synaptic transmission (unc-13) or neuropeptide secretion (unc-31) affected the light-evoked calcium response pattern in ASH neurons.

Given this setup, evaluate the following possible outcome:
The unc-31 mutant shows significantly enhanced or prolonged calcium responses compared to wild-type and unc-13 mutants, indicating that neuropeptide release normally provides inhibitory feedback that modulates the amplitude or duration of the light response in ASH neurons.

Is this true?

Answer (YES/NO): NO